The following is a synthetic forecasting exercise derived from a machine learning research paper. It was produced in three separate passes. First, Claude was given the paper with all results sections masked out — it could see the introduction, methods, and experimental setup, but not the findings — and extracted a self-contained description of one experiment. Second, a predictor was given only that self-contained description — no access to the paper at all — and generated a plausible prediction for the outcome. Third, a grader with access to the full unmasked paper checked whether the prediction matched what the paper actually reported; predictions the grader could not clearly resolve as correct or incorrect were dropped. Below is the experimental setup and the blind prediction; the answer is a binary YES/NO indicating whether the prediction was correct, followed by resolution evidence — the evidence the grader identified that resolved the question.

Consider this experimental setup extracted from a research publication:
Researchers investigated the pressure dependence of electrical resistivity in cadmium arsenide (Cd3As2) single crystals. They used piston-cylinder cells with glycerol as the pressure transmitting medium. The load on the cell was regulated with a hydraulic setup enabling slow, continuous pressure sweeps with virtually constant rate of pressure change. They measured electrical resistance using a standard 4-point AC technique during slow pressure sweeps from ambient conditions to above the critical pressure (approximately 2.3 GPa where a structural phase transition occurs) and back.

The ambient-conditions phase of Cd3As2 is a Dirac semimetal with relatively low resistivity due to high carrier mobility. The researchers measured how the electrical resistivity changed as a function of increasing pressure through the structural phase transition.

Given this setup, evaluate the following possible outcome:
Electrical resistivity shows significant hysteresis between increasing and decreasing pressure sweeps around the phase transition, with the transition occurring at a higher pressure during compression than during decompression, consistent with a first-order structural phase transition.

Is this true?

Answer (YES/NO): YES